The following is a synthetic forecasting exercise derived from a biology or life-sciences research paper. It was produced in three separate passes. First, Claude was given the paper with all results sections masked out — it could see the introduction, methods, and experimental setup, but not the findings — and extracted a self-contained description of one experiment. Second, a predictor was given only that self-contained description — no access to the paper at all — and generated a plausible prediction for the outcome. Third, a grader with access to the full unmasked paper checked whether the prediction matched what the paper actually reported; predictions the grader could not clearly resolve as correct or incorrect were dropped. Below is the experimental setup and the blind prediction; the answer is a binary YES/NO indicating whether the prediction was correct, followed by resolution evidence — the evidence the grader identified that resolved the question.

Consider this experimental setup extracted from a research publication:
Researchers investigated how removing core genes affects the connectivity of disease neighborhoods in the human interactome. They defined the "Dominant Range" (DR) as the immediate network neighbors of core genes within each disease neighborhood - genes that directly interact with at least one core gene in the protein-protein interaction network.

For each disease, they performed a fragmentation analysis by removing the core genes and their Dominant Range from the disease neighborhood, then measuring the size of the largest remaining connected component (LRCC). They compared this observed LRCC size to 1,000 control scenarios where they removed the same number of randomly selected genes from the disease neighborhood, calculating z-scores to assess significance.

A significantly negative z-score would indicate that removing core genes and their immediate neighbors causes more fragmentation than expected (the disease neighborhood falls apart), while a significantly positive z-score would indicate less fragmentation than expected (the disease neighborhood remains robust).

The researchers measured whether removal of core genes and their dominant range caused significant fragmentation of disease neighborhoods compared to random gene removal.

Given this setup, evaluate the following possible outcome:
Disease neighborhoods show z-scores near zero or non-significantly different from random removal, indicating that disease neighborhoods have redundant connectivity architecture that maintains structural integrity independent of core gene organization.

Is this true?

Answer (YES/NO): NO